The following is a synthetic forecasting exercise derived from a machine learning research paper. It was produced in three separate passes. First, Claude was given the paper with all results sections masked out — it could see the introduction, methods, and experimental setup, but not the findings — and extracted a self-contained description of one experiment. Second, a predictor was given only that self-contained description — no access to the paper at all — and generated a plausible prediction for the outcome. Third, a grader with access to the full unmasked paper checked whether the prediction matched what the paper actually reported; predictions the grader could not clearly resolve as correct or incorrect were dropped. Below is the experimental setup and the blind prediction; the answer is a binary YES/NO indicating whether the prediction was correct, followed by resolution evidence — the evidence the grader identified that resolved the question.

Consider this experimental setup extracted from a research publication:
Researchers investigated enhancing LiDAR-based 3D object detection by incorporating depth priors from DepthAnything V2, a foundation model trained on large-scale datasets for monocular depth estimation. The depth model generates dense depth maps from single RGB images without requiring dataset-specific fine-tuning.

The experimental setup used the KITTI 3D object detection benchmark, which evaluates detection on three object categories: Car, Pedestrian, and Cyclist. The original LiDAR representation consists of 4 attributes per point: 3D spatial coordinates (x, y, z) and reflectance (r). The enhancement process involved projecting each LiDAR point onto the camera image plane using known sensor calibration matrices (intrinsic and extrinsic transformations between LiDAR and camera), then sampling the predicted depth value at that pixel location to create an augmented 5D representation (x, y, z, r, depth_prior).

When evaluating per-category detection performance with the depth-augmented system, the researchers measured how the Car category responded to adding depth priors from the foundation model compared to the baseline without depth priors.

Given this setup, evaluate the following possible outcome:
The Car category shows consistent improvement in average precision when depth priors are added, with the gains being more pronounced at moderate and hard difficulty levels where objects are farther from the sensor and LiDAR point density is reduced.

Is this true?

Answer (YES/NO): NO